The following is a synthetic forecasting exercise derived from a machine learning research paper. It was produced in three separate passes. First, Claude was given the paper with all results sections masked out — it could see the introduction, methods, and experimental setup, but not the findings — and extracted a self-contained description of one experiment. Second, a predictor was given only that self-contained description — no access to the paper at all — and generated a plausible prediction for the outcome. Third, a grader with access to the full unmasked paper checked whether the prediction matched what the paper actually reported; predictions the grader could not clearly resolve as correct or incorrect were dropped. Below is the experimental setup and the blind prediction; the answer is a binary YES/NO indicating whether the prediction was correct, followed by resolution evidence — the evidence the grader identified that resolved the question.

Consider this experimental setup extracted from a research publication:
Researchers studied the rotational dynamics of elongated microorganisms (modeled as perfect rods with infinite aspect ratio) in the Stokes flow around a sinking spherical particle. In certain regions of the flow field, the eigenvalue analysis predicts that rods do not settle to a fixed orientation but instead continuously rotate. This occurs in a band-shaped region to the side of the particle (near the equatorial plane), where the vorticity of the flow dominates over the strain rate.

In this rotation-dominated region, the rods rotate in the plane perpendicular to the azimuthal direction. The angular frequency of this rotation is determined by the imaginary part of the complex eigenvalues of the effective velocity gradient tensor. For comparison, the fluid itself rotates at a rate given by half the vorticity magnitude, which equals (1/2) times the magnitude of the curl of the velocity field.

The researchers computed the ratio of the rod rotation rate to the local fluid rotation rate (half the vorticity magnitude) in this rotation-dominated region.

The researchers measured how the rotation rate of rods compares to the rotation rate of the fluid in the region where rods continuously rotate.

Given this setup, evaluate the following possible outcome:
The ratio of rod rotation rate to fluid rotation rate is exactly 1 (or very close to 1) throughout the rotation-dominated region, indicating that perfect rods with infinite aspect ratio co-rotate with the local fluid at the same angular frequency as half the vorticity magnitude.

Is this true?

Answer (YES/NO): NO